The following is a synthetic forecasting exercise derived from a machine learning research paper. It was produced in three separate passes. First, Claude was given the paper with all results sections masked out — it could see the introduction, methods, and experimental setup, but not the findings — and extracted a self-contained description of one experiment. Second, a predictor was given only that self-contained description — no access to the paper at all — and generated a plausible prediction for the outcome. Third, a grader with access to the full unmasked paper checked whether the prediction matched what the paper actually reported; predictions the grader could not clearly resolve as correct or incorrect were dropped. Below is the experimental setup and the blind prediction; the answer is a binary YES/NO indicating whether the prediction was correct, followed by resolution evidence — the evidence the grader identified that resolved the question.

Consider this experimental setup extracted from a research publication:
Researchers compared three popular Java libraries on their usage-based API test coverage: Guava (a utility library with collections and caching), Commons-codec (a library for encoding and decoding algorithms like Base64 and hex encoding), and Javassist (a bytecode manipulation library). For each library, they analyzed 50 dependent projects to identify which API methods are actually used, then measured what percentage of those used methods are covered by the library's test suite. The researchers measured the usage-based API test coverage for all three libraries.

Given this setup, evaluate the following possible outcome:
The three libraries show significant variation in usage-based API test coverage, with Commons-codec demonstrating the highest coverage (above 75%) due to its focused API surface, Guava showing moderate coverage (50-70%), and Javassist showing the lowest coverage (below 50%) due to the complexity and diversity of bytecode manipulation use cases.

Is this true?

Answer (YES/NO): NO